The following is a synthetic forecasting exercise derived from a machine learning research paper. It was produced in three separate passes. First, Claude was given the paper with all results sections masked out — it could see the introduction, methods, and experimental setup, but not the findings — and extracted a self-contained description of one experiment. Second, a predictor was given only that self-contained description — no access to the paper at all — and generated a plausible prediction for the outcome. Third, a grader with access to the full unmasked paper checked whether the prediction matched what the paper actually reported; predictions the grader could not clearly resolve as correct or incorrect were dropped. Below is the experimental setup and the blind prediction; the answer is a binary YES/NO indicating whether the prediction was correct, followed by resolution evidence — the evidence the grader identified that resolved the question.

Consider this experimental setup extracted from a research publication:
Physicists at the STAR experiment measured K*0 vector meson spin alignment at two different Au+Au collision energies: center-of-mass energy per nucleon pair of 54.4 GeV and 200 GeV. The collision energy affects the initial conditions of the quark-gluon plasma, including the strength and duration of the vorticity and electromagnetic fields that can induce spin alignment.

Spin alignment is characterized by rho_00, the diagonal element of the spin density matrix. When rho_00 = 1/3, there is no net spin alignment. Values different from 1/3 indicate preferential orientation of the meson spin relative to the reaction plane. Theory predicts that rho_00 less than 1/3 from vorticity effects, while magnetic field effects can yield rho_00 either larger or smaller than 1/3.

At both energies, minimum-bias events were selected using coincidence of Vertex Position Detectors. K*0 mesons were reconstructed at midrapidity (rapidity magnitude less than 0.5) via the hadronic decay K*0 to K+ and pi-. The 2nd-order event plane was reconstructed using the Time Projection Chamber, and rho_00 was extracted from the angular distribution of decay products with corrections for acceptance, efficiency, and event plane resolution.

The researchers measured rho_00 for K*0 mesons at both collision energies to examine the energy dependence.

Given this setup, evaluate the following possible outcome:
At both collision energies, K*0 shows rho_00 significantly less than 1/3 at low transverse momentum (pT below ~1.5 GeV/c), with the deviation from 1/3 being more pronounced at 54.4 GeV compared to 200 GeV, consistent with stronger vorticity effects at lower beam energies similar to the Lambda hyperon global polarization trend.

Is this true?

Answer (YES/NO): NO